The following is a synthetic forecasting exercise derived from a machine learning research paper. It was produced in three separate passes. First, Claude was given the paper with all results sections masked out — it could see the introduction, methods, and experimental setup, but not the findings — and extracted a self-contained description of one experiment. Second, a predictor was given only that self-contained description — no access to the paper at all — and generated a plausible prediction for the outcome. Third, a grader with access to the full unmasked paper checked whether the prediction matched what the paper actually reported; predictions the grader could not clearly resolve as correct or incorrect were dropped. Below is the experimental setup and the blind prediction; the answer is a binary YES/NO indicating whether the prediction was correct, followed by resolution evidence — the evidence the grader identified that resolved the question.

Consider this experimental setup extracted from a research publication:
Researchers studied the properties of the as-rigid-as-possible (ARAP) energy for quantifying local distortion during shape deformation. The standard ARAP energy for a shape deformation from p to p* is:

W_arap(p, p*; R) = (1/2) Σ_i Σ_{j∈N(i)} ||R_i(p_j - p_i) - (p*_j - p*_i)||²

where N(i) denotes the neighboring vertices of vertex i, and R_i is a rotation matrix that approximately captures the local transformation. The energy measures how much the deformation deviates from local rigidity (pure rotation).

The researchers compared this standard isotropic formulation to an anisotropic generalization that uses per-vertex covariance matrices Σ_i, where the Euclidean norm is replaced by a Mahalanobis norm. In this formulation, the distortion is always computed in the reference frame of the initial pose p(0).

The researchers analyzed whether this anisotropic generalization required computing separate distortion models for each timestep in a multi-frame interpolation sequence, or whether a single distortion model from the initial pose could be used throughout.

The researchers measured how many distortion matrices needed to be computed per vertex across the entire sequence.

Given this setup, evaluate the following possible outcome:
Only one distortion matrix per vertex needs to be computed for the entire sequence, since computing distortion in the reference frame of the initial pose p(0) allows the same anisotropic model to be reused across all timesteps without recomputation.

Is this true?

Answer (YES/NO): YES